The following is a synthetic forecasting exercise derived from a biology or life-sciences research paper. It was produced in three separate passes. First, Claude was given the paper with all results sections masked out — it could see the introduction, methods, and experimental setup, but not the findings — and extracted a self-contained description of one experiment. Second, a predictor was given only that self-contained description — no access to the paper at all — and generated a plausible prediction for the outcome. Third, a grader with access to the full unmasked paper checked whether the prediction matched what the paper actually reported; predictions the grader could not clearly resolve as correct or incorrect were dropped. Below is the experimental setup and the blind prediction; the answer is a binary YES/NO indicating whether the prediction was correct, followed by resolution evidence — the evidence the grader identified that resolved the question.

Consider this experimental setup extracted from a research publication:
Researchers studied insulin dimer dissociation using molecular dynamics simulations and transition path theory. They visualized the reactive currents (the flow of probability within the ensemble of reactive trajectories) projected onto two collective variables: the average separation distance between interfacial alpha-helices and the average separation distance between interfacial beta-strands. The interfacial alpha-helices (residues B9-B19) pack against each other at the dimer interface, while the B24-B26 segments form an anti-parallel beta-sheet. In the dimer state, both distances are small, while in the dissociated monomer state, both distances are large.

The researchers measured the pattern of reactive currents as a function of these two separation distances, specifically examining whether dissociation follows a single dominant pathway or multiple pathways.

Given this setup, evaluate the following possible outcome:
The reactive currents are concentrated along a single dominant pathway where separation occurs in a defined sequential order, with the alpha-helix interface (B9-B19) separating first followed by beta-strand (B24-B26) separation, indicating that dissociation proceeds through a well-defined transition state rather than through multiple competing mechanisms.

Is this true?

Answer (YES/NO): NO